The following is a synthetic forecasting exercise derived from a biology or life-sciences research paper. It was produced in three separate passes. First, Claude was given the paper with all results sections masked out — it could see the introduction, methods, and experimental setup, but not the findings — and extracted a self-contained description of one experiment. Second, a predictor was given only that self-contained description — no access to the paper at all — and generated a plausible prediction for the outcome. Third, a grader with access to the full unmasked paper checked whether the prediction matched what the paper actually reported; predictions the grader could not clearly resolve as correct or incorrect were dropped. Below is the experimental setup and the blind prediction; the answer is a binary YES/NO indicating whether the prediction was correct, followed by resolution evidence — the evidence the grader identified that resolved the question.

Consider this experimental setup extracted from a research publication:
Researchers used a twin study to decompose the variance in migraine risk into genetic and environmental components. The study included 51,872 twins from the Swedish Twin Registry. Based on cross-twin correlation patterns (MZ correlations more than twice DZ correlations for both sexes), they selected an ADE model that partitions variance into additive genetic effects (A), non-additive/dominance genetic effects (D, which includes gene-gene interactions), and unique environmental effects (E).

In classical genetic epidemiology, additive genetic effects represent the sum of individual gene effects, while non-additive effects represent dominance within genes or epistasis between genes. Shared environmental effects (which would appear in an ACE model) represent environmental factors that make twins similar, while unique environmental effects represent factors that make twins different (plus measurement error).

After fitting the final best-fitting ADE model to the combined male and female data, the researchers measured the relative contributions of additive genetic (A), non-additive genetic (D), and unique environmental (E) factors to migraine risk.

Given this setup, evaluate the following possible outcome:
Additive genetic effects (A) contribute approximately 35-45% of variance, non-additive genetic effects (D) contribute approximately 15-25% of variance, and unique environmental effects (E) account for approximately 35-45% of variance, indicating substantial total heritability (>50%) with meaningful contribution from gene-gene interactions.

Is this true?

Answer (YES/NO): NO